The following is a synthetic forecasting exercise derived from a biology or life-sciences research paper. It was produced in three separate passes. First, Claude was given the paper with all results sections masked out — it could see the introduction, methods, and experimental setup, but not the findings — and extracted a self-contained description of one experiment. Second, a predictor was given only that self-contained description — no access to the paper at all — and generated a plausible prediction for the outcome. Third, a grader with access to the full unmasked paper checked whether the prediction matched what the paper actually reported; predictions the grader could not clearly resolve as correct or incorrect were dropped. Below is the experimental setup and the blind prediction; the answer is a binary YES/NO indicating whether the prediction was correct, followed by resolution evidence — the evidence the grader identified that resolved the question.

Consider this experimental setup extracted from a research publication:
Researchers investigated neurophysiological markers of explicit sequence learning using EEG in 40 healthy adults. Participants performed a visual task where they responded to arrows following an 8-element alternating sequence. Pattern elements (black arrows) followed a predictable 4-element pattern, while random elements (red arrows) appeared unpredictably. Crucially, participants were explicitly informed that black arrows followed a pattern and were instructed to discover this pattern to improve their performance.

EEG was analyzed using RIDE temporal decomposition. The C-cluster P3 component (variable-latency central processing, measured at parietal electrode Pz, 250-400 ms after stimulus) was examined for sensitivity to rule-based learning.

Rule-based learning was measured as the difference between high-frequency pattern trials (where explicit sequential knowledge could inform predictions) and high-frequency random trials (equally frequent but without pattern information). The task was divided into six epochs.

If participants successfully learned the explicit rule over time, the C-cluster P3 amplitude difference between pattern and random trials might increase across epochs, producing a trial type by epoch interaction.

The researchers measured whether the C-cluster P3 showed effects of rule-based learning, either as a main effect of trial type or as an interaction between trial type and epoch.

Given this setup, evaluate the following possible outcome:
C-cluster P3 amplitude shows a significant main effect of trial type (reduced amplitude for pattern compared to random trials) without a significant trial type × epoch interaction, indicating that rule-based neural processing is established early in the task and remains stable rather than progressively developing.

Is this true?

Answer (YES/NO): NO